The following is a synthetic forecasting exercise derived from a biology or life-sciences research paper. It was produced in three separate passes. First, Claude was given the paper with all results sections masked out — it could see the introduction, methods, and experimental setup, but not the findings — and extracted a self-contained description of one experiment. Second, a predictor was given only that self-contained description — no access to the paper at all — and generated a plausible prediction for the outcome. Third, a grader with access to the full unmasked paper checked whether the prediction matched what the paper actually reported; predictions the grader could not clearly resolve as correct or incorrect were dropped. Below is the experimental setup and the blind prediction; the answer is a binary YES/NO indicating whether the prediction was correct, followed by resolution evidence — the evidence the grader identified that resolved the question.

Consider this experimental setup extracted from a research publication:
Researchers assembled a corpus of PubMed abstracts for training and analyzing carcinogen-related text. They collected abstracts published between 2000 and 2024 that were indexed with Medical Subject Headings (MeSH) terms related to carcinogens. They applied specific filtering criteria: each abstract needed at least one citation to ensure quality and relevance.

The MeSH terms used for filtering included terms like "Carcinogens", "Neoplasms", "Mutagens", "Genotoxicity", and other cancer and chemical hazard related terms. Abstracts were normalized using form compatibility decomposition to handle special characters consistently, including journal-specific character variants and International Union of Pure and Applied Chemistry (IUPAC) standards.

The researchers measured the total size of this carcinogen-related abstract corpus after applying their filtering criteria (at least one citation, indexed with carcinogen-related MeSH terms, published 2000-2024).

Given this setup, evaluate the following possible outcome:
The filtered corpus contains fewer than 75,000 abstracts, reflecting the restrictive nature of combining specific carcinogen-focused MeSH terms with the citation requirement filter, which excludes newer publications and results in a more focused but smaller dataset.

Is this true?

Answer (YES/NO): NO